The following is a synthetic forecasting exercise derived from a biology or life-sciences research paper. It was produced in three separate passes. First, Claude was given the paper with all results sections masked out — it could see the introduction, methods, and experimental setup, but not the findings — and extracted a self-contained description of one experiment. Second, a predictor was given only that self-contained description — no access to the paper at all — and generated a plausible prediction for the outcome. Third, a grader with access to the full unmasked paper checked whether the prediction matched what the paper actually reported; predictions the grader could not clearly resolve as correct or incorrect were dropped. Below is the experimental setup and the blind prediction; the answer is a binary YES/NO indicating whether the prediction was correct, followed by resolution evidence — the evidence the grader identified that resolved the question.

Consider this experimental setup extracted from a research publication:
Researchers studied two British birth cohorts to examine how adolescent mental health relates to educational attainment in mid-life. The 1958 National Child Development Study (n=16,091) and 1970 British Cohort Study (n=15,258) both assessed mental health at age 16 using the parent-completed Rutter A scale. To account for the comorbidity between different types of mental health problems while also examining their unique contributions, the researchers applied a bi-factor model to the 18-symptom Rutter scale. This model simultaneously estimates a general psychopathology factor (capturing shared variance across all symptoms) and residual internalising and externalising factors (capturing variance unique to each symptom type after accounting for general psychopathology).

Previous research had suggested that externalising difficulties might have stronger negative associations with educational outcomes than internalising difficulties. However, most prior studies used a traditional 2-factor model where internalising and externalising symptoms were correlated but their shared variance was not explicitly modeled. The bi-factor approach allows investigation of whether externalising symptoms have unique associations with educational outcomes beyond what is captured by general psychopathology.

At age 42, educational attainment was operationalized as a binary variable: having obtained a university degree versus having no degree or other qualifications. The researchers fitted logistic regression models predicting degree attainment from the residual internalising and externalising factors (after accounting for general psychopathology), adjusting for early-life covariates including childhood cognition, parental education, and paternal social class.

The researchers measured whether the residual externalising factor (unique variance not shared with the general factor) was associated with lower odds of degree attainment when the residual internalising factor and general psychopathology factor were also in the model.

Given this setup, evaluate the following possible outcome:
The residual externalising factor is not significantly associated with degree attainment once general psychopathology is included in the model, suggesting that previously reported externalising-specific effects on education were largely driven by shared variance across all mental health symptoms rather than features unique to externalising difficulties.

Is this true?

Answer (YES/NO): YES